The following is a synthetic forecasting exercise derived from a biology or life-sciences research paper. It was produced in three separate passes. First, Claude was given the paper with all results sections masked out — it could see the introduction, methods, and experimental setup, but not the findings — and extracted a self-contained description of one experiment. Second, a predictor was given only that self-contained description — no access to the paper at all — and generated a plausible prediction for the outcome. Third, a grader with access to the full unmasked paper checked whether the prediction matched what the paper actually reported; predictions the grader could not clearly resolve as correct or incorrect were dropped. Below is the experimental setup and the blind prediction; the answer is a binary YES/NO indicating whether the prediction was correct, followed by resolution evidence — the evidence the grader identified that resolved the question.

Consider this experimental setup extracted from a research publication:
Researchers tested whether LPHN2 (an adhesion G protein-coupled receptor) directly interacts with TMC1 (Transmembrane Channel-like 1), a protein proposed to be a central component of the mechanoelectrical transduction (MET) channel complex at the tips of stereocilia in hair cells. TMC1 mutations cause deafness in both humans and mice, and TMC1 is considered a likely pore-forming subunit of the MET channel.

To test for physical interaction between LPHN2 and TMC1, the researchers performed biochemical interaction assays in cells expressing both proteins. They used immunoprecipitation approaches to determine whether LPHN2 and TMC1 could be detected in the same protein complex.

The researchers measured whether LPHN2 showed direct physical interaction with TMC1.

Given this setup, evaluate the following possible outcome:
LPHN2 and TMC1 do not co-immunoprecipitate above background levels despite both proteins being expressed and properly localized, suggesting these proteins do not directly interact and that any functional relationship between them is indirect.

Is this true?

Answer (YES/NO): NO